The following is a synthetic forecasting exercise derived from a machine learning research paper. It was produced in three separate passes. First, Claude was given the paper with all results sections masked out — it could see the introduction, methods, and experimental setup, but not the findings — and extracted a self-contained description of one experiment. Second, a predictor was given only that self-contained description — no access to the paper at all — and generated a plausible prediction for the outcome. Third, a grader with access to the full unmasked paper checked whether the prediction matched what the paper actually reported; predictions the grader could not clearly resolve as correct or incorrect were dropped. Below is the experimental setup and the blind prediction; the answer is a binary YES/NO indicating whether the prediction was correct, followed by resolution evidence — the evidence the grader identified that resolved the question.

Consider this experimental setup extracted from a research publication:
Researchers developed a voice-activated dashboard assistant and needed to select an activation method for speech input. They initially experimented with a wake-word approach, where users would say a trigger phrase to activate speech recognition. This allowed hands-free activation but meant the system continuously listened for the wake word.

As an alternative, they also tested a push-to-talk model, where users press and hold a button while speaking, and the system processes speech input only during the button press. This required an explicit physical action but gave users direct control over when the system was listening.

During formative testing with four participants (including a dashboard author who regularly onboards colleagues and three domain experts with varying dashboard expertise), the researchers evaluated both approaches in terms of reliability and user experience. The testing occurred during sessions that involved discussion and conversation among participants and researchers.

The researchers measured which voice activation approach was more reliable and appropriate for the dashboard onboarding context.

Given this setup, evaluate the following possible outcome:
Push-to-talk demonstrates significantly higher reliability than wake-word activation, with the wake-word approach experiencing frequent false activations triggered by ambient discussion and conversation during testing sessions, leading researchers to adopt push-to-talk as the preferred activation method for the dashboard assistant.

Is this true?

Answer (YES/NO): YES